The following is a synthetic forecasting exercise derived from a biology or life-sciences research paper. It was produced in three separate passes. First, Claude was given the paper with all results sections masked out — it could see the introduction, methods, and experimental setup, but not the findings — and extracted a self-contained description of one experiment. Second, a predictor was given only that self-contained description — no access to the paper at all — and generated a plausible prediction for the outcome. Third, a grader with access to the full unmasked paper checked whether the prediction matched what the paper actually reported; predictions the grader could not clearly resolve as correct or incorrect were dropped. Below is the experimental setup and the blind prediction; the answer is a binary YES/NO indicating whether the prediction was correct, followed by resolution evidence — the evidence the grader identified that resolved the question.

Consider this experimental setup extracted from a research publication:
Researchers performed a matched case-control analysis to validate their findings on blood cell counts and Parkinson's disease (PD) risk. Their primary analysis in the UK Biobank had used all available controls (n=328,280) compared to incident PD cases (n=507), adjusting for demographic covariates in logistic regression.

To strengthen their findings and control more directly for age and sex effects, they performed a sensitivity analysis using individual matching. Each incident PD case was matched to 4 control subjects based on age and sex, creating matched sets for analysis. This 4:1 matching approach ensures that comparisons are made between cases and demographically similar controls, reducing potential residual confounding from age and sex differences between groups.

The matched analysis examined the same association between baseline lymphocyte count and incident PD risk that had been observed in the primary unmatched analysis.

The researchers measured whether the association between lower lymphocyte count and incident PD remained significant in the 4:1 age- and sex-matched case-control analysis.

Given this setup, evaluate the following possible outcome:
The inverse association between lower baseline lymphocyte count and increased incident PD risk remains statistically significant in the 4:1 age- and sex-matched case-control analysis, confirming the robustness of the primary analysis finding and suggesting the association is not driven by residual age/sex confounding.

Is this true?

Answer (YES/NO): YES